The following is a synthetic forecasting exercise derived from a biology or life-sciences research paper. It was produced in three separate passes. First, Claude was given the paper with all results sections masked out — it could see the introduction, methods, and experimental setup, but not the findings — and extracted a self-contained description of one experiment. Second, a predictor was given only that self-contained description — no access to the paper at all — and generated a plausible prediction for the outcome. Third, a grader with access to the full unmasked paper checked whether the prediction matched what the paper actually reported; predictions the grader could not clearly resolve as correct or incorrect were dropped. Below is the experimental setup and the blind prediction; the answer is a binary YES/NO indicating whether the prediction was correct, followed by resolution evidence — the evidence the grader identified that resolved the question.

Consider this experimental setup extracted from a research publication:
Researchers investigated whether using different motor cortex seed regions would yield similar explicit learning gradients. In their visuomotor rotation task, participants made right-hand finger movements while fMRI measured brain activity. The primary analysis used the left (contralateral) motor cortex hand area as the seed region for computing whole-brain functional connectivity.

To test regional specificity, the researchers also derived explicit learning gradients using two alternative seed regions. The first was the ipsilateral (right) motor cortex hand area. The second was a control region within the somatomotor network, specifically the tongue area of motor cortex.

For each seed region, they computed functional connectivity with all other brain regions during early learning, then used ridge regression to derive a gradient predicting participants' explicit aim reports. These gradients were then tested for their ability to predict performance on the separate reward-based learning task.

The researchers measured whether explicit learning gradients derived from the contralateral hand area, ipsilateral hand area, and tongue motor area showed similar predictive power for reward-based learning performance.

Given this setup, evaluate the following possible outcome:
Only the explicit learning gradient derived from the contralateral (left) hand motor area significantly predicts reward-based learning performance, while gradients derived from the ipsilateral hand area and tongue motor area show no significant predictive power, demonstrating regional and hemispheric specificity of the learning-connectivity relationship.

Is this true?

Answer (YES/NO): YES